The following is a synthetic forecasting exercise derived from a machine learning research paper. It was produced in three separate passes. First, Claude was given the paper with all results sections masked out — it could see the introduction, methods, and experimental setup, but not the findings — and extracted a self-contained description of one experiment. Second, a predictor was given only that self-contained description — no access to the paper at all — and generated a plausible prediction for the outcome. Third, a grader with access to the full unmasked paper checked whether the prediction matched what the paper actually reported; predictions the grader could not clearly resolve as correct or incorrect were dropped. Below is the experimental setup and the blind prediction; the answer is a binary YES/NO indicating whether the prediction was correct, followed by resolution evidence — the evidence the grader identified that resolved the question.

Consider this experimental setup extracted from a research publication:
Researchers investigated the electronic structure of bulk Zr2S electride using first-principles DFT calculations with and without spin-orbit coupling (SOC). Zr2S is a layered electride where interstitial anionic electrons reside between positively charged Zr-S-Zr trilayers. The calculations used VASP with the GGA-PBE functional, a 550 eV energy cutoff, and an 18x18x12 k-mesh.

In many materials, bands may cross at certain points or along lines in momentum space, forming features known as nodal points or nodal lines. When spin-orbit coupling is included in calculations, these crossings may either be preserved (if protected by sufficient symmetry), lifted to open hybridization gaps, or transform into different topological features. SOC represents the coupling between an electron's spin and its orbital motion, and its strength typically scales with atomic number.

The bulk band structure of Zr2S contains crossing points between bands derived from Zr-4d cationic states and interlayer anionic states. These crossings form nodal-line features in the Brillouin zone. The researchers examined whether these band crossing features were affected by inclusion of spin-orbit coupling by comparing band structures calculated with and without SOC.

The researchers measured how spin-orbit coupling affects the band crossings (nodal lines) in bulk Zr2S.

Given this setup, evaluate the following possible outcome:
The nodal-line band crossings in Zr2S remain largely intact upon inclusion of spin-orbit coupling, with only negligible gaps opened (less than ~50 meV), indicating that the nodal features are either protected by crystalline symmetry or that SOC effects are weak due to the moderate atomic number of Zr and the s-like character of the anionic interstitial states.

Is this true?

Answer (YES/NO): NO